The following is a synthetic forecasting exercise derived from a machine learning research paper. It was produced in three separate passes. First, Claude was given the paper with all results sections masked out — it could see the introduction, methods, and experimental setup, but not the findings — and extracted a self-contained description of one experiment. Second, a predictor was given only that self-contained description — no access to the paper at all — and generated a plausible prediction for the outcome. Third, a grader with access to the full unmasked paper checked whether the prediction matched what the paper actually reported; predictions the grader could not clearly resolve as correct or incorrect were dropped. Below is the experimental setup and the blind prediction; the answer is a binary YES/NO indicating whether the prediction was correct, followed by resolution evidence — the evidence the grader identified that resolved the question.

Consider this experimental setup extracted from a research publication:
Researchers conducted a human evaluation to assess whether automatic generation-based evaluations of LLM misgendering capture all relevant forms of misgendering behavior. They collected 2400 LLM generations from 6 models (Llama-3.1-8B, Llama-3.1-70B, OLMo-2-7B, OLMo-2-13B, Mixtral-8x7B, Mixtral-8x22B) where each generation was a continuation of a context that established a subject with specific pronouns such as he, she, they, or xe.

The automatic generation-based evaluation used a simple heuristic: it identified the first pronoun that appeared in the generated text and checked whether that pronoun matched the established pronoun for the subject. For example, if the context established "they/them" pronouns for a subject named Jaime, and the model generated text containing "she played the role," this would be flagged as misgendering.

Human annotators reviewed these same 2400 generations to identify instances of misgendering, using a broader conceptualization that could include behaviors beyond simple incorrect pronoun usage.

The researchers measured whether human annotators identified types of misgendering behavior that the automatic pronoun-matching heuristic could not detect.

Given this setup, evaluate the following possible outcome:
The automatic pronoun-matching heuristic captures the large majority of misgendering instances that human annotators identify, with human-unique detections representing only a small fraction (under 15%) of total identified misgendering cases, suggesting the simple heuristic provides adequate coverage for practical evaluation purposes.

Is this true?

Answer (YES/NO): NO